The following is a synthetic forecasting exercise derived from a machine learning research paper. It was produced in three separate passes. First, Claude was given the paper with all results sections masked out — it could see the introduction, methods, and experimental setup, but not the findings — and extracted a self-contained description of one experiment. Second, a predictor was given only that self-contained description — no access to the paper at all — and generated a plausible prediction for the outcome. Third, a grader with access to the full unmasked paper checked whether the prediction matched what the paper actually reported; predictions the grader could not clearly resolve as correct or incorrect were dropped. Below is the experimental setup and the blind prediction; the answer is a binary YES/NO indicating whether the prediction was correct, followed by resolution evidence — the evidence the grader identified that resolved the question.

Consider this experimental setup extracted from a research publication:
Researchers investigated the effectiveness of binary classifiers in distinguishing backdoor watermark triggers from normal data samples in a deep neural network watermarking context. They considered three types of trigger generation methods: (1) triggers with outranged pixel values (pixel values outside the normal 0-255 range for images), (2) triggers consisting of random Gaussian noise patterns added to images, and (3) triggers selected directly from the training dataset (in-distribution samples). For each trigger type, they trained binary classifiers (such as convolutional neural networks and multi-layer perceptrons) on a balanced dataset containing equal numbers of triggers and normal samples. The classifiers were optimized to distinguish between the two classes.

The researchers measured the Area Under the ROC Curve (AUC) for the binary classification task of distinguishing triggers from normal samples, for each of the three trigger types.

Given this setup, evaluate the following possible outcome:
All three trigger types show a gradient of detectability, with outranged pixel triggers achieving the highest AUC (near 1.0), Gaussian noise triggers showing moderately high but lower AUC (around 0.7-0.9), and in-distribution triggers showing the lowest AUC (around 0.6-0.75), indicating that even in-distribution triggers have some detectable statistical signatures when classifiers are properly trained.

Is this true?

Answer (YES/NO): NO